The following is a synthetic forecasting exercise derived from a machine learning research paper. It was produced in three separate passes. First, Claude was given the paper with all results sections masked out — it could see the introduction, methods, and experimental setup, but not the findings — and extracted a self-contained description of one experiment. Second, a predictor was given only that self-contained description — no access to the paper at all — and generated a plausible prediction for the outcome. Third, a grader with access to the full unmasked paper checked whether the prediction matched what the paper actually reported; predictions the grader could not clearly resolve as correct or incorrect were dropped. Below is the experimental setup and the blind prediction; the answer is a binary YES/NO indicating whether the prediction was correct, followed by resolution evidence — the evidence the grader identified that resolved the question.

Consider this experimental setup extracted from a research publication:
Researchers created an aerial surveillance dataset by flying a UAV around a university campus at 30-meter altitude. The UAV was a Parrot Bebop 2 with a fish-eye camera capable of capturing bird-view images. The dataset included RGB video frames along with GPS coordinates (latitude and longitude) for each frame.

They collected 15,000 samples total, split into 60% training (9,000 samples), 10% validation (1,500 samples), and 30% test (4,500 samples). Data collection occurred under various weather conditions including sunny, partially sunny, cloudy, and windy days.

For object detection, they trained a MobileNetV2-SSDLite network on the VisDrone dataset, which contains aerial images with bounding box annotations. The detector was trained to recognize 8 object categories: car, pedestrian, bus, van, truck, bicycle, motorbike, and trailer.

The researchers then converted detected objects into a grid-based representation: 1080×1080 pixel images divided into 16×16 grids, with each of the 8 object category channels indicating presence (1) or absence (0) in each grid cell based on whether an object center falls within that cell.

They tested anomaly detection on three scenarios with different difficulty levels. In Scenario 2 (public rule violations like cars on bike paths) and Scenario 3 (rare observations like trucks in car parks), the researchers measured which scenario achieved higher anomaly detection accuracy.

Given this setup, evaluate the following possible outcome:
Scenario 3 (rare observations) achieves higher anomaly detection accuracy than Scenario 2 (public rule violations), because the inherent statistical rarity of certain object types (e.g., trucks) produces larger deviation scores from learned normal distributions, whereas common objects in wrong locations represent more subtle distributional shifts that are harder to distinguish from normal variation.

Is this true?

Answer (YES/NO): NO